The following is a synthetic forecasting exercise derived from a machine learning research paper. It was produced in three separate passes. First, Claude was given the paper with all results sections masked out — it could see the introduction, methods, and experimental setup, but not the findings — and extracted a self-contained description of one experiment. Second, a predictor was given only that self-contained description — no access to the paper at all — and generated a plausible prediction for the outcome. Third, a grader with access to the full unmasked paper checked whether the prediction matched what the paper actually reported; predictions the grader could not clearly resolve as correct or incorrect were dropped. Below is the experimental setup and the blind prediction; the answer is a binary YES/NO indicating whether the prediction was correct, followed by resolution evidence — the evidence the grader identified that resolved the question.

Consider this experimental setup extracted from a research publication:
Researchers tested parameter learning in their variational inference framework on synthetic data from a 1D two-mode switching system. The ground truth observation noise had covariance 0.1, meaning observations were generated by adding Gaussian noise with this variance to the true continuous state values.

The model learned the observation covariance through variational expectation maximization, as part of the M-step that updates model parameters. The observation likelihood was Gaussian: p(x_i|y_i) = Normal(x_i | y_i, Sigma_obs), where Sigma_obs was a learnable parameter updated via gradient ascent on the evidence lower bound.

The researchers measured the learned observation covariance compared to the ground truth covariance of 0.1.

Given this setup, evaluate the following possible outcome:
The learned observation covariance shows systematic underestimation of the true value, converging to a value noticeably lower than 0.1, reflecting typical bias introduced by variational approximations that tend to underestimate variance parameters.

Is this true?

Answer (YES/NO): NO